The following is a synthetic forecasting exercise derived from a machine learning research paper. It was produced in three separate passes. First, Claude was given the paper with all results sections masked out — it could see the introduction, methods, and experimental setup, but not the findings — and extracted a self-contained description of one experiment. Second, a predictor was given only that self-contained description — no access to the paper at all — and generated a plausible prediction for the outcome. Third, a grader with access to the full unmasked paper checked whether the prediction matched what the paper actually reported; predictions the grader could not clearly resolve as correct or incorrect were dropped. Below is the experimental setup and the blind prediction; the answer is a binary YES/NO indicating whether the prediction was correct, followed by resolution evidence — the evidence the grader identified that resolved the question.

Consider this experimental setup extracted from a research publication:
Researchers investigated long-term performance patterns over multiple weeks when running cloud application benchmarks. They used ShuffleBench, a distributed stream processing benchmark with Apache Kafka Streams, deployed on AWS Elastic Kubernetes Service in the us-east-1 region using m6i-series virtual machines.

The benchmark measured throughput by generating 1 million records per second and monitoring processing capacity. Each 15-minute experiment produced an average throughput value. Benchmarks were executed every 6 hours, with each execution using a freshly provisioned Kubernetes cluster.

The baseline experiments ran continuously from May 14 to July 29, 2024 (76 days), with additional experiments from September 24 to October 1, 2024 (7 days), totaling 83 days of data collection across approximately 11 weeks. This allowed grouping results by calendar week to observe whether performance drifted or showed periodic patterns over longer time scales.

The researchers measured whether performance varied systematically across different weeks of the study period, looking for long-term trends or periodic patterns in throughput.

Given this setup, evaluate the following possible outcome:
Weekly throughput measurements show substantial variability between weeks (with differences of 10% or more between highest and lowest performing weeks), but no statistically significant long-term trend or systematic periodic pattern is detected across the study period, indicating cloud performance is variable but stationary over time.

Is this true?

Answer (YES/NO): NO